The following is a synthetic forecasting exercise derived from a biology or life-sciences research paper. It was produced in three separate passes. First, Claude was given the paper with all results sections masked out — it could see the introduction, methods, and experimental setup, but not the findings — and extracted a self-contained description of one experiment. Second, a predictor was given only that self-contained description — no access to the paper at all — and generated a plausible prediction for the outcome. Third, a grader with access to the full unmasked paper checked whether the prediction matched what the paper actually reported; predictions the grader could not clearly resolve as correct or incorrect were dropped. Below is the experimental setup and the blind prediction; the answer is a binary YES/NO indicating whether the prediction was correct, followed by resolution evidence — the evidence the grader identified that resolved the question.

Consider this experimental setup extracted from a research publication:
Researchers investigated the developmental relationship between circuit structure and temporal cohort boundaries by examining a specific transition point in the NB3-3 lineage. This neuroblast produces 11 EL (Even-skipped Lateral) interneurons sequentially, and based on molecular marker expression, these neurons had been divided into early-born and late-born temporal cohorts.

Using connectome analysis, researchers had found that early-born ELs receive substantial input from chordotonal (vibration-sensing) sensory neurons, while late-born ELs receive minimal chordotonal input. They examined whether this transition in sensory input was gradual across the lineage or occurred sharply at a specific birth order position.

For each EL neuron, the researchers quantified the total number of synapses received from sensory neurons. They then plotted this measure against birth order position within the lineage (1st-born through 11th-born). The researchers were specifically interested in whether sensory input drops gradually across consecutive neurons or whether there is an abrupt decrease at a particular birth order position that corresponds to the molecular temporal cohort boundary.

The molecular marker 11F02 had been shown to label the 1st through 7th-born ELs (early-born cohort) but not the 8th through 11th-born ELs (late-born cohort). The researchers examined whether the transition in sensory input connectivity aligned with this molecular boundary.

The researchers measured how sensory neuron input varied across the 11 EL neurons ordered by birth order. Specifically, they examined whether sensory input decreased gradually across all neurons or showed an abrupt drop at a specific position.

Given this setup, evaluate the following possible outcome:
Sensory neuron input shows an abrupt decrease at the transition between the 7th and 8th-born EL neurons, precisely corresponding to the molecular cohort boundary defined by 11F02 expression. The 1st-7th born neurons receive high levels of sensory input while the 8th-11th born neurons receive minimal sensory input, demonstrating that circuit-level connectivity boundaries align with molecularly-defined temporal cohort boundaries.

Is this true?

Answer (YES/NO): NO